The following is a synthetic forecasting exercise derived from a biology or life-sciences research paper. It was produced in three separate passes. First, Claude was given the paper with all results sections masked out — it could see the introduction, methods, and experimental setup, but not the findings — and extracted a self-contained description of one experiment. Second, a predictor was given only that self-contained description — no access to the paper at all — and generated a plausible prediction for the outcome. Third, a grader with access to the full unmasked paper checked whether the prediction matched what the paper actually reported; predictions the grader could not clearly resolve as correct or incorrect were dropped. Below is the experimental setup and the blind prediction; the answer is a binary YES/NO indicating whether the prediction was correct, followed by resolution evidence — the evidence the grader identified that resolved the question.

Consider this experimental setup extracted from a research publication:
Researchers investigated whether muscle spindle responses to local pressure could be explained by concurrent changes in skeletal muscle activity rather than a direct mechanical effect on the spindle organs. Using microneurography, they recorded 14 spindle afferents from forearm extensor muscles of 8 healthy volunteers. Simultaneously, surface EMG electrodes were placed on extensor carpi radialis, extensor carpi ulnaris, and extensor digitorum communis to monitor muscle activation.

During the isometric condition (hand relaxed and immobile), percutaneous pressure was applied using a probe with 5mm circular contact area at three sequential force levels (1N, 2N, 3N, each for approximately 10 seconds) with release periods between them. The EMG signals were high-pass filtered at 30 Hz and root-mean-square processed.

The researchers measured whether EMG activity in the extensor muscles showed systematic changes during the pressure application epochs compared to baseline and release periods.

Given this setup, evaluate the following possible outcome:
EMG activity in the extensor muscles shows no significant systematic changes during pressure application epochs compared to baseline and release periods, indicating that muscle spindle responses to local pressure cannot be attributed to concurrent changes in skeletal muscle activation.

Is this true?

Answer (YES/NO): YES